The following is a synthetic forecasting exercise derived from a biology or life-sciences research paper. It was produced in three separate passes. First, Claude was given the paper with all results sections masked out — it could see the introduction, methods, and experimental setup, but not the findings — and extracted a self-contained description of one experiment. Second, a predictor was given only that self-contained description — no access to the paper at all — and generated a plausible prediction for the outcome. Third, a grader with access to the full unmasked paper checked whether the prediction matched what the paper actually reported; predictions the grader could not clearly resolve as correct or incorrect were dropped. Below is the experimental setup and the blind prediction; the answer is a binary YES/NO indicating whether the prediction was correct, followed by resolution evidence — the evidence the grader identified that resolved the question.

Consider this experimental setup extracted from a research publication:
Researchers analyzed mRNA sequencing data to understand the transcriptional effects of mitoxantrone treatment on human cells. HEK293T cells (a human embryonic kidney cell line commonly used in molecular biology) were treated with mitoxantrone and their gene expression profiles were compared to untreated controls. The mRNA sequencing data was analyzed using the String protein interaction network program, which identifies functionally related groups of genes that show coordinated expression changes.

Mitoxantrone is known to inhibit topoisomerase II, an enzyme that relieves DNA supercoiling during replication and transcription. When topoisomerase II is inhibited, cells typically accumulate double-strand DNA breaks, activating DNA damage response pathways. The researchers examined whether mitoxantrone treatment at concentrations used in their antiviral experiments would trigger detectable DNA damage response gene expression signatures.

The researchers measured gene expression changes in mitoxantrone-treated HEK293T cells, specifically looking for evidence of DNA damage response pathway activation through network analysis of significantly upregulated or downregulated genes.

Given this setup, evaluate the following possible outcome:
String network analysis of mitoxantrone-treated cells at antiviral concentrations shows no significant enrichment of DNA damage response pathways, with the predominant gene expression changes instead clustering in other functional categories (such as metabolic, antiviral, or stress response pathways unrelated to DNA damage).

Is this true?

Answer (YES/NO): NO